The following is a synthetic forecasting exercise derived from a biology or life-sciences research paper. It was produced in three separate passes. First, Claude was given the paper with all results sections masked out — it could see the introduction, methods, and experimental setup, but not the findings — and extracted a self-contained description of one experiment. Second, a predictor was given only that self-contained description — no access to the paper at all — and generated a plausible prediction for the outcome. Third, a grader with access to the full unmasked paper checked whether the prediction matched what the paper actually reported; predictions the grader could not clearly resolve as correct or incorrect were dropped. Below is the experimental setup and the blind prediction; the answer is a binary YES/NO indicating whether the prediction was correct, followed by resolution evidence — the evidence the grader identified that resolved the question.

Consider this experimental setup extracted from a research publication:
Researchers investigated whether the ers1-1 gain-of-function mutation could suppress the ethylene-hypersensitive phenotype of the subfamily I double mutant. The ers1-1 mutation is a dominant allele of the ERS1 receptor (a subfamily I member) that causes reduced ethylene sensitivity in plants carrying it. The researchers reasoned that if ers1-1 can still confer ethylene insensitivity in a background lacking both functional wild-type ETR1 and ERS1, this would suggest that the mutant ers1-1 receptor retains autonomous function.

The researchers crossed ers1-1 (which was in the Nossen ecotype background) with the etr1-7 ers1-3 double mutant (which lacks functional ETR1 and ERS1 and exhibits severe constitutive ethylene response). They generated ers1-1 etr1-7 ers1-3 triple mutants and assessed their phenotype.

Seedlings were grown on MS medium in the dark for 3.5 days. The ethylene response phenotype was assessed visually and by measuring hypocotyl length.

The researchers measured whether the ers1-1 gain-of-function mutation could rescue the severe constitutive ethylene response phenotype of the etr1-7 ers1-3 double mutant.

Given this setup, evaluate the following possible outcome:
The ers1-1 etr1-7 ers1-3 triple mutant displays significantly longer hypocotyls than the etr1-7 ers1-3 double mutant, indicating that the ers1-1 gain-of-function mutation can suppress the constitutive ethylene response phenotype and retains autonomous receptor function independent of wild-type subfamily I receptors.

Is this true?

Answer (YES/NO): YES